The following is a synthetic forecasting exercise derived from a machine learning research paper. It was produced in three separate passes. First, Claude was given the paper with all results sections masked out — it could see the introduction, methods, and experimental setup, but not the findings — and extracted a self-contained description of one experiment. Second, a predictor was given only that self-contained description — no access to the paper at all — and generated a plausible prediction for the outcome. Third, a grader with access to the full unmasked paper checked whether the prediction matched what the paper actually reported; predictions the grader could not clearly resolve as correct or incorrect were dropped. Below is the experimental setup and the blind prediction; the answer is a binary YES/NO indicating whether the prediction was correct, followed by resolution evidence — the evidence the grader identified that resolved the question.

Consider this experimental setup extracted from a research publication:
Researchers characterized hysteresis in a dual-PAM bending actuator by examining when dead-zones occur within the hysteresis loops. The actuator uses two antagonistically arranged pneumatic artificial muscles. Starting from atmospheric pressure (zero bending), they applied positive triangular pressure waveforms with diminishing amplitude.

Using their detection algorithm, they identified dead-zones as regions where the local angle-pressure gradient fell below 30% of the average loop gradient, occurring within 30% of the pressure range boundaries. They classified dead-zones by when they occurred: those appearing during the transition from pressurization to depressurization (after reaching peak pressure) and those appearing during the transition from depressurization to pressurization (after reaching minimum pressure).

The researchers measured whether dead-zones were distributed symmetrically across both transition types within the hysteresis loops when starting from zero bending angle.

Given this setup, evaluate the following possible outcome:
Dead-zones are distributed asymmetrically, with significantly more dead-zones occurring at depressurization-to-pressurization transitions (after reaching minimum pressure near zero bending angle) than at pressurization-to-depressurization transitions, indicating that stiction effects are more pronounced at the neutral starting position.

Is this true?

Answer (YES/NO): NO